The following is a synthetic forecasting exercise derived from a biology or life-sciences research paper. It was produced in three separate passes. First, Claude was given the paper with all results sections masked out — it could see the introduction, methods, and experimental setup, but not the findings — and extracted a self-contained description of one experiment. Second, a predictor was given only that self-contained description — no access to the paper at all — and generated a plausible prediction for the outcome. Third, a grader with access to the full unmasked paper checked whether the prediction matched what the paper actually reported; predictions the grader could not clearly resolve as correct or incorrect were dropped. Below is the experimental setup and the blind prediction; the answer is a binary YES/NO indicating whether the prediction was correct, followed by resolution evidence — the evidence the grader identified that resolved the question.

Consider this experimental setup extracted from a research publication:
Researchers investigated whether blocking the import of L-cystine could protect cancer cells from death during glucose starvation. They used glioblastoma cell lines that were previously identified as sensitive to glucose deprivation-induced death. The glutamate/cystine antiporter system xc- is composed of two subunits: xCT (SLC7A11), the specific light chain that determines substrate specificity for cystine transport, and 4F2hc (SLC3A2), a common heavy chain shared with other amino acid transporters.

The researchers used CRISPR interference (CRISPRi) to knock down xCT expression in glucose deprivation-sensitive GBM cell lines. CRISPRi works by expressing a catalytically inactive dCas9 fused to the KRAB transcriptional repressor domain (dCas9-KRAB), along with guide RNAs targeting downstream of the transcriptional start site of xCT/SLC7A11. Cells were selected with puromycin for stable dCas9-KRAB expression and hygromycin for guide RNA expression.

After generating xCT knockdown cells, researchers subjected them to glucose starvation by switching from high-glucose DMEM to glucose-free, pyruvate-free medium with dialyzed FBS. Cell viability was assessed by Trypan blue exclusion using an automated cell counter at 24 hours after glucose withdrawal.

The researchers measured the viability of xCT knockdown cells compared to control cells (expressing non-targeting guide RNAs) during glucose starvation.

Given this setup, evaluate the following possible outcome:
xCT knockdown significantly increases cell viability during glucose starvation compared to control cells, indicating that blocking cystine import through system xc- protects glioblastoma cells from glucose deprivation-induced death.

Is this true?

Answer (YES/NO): YES